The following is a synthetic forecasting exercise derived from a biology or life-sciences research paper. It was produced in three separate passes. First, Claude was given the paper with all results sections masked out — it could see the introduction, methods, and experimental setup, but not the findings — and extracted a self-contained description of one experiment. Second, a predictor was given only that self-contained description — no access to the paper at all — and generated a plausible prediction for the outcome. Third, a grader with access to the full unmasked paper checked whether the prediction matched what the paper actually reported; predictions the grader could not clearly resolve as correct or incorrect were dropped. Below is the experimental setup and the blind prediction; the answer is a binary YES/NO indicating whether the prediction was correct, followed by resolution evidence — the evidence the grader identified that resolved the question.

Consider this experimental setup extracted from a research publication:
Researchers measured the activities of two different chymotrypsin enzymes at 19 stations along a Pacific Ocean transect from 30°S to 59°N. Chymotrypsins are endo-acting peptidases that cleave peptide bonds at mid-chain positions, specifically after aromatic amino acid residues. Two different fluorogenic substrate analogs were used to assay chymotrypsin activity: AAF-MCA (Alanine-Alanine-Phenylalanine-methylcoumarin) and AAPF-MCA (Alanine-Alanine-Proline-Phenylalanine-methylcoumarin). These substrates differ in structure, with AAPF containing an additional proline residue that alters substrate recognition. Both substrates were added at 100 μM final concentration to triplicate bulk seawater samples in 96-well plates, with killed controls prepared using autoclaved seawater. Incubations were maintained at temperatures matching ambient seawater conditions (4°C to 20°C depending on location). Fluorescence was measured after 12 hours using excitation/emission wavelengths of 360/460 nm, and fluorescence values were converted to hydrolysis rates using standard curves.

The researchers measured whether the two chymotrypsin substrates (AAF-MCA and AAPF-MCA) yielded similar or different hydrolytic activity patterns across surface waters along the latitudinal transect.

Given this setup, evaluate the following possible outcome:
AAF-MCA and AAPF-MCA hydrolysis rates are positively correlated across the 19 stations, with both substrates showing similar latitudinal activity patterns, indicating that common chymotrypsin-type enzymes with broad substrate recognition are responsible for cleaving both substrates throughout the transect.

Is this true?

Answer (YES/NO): NO